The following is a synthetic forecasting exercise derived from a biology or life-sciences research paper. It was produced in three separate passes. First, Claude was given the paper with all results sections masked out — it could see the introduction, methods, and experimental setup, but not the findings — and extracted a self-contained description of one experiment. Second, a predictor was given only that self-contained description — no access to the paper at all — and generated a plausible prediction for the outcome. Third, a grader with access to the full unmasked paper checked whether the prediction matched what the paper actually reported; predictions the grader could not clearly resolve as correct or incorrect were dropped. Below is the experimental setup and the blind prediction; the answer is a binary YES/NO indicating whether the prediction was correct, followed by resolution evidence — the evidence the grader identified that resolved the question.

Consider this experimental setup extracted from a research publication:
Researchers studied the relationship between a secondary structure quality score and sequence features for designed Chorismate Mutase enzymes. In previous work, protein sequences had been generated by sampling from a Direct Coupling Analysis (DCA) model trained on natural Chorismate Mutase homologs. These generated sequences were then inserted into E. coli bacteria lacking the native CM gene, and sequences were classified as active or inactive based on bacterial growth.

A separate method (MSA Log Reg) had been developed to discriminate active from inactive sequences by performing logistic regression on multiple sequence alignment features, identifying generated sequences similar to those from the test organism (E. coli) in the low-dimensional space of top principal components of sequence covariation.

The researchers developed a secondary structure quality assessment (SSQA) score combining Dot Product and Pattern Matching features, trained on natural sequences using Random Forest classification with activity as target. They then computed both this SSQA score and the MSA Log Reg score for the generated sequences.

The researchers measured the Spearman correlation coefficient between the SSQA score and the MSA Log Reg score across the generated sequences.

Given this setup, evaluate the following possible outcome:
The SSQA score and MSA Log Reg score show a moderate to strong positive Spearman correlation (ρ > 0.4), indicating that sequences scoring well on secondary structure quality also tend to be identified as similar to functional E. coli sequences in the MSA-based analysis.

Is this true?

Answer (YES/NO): YES